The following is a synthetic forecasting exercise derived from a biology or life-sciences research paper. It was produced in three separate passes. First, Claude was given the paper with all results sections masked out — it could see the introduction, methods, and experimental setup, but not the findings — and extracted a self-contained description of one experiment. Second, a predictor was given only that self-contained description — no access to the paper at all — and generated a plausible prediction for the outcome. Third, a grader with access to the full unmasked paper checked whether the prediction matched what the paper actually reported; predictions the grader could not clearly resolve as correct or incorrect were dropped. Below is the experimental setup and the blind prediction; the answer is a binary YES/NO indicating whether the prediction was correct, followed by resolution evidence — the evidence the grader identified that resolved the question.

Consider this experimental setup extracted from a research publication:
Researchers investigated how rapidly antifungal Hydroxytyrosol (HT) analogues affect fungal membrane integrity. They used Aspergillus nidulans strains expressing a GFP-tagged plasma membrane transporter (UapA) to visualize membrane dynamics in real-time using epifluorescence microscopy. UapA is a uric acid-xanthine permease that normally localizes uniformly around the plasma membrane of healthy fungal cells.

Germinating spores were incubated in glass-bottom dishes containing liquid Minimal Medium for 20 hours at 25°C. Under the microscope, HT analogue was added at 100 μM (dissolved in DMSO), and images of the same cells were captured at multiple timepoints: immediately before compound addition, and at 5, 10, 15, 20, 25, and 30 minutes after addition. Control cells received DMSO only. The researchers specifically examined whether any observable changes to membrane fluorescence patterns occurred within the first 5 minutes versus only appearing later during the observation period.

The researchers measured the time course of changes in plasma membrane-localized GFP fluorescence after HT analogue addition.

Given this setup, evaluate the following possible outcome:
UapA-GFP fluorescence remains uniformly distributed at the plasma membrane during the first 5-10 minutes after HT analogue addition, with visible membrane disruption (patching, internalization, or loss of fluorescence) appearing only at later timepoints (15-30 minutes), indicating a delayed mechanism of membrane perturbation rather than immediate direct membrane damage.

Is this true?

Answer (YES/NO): NO